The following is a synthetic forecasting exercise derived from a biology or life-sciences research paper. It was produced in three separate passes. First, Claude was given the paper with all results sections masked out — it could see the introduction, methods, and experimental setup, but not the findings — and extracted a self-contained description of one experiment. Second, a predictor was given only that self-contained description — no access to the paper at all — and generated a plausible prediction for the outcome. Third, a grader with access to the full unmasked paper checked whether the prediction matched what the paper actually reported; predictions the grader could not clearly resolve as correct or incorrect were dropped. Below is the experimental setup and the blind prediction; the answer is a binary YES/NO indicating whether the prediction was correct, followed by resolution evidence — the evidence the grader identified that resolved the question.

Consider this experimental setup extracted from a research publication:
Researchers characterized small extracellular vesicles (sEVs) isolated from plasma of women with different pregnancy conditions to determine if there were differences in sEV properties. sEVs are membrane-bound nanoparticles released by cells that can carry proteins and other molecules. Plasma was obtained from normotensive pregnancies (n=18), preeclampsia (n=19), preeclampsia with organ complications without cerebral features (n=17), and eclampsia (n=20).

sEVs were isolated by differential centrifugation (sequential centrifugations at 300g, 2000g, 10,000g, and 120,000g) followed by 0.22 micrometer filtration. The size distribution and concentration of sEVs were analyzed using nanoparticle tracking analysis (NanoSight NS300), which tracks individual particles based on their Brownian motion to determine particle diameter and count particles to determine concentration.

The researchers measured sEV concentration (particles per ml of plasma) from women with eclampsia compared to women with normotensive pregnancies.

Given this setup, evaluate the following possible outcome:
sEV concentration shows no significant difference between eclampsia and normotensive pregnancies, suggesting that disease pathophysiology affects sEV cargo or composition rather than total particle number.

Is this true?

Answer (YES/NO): YES